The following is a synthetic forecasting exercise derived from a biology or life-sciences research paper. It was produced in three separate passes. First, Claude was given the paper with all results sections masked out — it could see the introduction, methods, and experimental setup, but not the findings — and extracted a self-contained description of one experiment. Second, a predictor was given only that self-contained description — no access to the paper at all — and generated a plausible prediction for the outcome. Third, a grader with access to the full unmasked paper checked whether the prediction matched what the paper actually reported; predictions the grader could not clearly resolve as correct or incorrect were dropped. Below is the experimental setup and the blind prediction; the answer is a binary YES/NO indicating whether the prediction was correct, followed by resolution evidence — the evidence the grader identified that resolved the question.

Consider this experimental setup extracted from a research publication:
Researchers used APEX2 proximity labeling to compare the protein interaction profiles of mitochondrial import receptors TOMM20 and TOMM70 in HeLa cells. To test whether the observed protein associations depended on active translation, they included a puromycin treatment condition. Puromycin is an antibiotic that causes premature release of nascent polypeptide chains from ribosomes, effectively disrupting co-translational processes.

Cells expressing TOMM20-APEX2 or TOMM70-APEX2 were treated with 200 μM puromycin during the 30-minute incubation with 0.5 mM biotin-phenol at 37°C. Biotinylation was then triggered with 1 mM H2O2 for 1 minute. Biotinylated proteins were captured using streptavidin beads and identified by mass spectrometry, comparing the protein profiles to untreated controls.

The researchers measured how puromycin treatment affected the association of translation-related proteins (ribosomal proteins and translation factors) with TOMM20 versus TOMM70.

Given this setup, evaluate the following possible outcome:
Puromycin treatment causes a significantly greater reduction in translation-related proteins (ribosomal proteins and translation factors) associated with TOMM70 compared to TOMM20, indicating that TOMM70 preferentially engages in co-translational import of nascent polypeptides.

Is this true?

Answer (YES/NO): NO